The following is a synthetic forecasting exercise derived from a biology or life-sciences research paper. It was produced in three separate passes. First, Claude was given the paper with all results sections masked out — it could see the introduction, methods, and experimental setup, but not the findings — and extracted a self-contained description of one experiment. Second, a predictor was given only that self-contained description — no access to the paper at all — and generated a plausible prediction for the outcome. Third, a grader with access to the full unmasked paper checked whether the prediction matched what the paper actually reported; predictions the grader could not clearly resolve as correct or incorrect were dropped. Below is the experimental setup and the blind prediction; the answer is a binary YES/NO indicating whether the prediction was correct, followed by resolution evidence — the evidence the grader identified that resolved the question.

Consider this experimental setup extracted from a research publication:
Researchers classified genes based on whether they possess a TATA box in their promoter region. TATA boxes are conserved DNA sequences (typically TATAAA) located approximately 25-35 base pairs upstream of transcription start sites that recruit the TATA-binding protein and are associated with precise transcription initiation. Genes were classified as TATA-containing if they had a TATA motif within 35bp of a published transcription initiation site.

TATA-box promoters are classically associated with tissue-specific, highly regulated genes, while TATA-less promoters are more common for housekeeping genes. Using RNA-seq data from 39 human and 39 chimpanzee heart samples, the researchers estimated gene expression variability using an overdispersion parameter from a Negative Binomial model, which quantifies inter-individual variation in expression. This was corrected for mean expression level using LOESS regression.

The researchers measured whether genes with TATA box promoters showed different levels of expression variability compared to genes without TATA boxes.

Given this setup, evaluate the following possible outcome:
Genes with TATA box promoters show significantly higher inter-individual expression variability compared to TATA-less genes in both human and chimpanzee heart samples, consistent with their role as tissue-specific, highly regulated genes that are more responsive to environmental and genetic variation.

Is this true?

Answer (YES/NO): YES